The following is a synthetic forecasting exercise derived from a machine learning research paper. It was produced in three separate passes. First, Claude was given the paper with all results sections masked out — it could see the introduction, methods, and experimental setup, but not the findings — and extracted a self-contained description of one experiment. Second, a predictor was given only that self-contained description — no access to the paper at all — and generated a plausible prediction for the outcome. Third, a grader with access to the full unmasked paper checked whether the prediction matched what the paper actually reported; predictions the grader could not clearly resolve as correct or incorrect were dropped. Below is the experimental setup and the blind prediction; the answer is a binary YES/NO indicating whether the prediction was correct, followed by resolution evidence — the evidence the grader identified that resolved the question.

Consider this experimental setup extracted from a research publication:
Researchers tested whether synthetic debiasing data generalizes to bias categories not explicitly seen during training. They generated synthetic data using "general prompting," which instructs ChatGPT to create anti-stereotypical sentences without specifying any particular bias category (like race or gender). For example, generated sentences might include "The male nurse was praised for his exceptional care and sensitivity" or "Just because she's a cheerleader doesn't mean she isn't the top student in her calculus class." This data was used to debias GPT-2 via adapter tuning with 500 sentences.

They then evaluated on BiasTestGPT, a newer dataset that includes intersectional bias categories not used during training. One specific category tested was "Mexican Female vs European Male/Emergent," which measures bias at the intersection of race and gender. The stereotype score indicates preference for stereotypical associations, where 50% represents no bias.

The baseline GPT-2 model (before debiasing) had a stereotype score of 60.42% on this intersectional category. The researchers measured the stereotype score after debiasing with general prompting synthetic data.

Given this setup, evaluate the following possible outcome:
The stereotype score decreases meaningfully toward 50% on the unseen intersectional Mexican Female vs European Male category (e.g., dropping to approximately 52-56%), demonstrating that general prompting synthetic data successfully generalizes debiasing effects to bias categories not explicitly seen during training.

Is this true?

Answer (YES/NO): YES